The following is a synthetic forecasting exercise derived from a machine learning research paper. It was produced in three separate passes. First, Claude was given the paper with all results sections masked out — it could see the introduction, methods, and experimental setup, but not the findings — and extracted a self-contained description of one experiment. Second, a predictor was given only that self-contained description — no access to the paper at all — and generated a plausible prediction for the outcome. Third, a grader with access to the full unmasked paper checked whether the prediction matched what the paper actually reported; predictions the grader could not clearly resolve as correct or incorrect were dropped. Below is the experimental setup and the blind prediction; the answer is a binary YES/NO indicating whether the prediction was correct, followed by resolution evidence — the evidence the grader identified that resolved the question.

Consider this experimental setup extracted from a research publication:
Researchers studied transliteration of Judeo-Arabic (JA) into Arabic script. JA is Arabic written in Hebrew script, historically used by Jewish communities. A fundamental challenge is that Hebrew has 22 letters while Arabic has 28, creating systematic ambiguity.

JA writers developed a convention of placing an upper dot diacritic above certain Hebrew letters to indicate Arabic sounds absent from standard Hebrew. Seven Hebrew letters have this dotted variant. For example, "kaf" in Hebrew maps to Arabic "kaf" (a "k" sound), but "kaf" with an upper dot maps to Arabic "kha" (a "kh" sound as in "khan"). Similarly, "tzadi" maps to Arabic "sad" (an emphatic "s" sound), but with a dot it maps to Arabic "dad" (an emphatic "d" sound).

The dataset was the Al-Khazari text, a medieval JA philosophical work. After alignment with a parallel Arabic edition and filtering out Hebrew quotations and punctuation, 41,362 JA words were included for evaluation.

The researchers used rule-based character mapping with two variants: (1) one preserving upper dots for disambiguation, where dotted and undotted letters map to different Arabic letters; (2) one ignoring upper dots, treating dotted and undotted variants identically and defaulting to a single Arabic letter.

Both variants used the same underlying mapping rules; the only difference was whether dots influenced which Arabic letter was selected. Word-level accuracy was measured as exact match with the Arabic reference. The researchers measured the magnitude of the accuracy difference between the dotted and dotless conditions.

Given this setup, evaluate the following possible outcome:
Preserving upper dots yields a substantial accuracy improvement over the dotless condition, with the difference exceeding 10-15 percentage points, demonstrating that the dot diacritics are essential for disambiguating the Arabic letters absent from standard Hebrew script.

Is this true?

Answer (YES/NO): YES